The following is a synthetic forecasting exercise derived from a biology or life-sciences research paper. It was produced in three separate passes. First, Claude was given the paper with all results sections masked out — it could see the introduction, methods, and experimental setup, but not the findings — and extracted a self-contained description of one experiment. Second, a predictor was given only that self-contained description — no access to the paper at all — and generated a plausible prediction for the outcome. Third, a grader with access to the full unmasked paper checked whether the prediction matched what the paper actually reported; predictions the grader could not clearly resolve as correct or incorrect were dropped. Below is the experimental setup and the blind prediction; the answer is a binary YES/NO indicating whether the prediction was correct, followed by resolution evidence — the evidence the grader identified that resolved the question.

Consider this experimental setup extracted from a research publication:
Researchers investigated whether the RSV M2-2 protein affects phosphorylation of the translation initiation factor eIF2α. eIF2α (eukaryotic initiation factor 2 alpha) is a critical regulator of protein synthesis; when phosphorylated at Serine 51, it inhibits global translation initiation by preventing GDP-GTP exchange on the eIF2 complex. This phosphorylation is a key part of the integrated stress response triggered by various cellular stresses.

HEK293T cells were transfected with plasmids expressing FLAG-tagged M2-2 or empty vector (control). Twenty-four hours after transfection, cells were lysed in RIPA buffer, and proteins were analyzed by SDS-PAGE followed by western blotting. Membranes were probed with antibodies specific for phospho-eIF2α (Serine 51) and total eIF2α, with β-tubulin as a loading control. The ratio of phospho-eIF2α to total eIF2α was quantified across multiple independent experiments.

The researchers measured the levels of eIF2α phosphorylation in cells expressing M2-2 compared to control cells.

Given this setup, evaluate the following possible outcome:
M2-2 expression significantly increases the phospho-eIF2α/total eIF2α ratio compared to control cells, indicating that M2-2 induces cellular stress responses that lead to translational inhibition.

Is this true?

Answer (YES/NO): NO